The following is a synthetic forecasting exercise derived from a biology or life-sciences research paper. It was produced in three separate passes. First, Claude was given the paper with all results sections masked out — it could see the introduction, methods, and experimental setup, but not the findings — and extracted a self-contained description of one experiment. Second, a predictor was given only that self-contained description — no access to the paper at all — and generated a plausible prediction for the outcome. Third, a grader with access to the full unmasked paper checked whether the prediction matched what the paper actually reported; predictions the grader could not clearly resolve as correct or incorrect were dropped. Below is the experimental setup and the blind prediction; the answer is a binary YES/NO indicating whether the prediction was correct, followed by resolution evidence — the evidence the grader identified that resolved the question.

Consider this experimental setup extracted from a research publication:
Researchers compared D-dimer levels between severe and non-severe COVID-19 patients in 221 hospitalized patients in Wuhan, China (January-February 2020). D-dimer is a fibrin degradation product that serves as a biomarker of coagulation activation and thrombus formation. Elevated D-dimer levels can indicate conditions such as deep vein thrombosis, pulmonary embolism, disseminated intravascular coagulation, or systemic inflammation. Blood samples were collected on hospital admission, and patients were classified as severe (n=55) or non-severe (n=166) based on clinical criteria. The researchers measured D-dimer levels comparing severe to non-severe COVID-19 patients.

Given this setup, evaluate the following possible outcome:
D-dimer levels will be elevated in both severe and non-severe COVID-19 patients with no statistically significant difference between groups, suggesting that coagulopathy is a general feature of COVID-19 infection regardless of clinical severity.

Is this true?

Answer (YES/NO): NO